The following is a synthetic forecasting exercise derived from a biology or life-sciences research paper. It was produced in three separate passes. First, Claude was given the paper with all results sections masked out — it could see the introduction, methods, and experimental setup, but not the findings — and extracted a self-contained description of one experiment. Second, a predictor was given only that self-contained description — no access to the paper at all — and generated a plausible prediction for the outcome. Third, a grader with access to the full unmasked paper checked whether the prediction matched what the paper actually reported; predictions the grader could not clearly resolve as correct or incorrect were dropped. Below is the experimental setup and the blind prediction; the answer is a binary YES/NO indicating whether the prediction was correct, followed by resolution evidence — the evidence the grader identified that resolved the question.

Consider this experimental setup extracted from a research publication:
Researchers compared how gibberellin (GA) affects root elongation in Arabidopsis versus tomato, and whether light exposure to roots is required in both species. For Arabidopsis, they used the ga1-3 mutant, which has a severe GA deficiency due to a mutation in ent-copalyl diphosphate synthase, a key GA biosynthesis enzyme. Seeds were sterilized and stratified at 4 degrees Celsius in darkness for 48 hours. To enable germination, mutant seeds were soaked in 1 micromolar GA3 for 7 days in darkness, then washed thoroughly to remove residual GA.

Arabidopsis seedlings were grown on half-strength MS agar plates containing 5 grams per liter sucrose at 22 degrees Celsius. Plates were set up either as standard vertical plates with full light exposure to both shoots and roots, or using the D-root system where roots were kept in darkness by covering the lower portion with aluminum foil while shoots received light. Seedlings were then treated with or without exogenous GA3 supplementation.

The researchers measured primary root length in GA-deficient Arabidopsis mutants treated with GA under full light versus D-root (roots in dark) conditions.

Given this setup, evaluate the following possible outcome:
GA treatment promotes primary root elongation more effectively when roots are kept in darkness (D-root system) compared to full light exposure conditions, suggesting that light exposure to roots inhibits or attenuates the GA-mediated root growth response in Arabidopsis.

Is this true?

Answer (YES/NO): NO